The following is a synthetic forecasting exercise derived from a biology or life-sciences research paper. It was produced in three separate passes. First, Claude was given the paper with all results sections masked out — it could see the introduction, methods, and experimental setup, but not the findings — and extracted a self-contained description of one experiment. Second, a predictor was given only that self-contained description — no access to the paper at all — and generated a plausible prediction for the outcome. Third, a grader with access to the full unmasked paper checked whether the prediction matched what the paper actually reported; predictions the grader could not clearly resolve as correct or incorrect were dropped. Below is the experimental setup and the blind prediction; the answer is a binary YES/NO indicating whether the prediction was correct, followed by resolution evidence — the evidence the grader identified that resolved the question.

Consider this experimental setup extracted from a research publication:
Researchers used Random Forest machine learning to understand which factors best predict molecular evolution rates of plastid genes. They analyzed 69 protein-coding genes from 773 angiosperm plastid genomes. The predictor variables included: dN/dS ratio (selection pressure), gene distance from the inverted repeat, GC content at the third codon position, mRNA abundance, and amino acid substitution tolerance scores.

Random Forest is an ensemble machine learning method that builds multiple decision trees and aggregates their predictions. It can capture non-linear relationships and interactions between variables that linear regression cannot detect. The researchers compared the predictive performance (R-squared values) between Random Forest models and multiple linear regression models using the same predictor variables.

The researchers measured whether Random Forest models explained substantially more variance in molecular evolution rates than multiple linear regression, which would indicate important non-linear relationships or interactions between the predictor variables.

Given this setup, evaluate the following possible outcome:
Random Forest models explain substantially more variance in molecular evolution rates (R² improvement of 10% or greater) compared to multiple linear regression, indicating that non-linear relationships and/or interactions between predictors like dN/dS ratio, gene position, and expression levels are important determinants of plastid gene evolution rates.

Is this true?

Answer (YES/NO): NO